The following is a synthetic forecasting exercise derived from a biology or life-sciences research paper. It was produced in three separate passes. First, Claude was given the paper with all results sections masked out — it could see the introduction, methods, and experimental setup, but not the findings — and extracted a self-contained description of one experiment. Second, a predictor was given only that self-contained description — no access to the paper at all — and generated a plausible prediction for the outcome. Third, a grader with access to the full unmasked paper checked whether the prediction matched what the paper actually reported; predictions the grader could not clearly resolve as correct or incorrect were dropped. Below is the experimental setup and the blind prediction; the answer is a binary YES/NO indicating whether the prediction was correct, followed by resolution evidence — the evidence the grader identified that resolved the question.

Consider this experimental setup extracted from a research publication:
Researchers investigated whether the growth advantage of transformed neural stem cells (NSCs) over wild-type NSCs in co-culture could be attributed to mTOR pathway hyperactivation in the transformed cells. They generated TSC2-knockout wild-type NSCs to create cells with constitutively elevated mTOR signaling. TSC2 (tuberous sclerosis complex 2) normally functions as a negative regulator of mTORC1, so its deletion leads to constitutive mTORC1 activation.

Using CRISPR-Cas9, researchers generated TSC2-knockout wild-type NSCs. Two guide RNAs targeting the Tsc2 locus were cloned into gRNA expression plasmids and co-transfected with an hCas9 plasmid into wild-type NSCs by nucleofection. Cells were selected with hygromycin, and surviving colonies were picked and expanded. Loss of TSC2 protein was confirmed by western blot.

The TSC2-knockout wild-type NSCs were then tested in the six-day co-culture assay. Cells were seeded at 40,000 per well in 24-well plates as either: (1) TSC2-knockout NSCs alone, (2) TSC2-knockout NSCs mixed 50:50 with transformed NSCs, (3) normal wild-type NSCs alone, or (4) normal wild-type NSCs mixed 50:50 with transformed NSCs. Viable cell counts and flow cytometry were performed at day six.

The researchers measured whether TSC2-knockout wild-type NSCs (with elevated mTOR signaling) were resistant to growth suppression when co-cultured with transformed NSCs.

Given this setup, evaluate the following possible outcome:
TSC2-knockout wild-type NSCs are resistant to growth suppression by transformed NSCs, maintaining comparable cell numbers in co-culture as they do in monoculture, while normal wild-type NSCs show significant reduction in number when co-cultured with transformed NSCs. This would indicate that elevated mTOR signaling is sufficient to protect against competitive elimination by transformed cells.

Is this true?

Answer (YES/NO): NO